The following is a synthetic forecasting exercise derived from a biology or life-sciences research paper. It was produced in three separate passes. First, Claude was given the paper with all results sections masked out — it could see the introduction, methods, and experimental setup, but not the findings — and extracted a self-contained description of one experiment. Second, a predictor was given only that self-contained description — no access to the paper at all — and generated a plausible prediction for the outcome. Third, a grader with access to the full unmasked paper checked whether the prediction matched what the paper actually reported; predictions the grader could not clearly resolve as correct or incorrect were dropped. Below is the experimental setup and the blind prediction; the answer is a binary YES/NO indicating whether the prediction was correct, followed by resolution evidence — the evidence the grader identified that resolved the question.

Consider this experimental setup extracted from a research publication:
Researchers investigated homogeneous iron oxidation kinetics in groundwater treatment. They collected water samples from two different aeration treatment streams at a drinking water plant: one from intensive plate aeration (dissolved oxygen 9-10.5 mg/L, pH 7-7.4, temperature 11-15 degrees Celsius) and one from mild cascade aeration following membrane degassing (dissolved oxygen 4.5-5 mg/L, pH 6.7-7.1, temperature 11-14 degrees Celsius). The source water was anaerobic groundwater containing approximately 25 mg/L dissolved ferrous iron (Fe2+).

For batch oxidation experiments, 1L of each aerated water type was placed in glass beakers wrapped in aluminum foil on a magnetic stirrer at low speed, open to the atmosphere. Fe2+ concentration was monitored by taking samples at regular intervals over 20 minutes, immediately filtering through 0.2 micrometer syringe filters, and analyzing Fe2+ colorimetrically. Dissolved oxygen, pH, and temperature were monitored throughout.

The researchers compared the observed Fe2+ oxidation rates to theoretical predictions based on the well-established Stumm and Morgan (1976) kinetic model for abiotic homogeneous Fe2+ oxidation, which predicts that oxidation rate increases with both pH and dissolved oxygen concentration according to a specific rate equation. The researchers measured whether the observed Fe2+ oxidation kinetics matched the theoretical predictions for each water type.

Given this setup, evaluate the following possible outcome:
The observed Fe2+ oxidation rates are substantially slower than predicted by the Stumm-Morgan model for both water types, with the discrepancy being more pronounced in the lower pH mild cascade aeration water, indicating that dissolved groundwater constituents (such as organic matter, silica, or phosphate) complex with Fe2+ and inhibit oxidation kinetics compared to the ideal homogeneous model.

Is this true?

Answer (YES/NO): NO